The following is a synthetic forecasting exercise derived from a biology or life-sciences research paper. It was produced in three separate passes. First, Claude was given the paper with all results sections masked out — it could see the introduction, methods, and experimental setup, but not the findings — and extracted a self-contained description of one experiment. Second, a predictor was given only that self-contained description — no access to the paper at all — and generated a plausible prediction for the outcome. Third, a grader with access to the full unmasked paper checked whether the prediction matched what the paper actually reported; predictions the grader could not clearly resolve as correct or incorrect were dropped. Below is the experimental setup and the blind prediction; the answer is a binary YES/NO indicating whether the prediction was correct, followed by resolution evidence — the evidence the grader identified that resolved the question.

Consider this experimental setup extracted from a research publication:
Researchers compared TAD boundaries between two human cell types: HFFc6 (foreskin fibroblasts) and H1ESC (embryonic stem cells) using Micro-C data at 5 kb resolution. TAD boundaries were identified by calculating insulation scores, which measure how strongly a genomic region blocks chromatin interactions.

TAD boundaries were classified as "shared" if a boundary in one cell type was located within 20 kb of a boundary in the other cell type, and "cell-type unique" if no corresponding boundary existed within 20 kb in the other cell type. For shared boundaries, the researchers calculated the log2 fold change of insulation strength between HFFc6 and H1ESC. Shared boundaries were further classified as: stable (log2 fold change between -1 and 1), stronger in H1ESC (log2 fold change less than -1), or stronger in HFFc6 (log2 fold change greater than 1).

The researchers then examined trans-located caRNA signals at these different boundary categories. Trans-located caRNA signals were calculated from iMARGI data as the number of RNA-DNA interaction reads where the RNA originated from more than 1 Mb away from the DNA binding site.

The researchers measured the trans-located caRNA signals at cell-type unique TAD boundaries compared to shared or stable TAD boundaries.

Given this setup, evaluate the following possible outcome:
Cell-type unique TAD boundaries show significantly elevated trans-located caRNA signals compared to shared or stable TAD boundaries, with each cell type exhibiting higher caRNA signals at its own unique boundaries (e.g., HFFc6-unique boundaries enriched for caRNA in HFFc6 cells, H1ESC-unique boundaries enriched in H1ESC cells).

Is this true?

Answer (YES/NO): NO